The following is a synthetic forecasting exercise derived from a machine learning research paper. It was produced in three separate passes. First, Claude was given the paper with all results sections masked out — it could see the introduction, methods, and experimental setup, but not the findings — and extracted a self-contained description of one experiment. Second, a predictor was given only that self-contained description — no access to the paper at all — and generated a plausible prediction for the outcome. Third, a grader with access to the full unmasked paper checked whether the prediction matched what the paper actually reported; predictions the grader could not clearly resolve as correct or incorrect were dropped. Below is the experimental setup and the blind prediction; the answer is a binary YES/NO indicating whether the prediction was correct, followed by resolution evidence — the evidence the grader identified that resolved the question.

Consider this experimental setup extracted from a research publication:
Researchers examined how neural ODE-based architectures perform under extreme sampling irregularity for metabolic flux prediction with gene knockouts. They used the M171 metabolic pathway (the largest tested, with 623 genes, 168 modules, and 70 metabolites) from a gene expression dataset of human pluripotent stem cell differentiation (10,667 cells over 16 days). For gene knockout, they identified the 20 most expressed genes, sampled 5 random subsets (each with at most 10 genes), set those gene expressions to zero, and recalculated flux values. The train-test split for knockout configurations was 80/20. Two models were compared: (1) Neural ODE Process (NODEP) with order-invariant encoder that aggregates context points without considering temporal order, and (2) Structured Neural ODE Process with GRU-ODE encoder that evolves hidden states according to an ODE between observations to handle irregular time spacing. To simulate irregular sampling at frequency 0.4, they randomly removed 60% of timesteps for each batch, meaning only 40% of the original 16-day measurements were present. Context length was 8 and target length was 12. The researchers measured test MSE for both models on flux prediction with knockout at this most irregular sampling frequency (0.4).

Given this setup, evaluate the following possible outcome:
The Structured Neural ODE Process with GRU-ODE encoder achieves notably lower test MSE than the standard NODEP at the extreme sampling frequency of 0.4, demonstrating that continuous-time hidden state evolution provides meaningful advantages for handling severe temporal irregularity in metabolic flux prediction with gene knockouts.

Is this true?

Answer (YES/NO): YES